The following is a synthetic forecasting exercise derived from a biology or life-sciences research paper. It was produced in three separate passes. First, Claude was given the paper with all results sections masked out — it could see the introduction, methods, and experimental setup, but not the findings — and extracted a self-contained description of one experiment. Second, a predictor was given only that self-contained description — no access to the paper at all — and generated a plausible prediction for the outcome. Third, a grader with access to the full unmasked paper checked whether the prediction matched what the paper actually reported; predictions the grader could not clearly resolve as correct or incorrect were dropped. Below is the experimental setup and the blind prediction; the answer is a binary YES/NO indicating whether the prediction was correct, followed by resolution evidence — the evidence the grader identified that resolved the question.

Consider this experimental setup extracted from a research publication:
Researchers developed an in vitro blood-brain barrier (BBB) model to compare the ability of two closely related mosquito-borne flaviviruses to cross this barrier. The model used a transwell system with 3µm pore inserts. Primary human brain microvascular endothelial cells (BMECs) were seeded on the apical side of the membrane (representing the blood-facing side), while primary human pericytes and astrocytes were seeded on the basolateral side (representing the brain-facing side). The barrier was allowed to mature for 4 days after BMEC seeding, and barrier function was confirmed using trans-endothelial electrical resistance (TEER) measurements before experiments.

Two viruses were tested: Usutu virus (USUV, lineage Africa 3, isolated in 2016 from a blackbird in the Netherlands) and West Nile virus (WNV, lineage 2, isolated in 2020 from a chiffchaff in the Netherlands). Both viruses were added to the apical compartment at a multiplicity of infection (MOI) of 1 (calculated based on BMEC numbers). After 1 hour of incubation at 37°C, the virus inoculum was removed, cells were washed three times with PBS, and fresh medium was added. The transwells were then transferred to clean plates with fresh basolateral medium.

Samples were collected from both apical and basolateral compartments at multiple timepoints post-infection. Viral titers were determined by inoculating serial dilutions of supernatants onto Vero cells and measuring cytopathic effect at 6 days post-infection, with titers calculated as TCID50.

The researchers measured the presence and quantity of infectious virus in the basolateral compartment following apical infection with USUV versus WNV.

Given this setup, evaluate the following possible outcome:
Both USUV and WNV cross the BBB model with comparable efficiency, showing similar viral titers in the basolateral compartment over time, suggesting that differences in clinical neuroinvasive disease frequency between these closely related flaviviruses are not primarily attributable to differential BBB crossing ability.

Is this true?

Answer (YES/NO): NO